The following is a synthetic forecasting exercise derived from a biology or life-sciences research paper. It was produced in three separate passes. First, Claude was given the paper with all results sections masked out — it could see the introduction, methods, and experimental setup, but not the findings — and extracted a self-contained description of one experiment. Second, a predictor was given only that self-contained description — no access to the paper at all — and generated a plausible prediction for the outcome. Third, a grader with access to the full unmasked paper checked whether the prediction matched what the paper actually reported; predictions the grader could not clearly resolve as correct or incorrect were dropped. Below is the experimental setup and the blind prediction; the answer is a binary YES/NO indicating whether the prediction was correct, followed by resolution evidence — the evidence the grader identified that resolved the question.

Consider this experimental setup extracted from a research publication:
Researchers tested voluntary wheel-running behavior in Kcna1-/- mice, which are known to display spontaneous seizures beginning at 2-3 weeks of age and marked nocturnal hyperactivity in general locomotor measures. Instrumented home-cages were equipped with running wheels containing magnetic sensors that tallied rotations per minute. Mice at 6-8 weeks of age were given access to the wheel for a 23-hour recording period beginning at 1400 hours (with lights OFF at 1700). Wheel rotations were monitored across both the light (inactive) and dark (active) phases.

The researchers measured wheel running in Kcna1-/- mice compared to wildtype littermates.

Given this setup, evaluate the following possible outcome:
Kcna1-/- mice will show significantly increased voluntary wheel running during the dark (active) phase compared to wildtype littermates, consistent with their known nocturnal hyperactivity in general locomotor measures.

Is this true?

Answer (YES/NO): NO